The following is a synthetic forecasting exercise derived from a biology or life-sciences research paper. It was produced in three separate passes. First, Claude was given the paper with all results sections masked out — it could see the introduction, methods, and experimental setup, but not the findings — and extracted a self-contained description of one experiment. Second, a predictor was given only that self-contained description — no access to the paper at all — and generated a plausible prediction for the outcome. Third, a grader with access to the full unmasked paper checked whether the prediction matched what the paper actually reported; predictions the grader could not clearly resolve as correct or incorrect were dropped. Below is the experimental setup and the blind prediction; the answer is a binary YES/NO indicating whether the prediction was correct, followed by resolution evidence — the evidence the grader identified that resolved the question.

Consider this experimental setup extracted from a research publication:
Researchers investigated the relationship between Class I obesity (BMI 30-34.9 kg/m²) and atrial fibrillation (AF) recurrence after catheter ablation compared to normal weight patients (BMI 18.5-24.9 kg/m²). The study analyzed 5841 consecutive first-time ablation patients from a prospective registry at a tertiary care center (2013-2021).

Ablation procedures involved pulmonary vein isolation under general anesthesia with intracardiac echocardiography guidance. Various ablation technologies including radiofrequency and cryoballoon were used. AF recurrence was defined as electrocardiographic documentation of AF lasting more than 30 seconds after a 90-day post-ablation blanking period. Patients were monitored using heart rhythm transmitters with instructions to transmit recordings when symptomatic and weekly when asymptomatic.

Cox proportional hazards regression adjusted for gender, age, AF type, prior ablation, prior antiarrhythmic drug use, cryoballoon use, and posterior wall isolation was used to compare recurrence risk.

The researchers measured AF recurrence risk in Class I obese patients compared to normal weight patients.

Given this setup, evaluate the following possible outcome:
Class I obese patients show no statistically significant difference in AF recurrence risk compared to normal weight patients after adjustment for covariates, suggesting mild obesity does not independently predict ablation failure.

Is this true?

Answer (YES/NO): YES